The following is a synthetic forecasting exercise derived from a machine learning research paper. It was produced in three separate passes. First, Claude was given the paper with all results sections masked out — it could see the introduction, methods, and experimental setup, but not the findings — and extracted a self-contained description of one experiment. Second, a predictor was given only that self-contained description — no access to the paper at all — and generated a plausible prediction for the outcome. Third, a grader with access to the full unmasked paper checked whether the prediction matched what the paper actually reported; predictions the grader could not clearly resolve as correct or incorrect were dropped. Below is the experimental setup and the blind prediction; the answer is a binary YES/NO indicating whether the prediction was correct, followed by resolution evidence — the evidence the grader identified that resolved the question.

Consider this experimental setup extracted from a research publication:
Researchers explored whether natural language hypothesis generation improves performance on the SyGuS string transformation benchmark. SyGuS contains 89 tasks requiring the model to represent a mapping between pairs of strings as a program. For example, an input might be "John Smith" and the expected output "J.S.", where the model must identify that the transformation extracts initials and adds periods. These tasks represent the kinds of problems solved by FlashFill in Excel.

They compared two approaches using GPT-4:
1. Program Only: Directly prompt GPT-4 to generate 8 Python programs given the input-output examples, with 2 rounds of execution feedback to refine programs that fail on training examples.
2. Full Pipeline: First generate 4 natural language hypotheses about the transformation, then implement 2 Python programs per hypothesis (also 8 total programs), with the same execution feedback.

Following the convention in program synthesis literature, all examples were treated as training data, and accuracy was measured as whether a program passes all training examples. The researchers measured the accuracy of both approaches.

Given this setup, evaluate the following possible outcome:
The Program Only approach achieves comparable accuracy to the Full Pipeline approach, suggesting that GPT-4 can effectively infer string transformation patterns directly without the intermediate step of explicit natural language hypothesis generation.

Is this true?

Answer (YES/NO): YES